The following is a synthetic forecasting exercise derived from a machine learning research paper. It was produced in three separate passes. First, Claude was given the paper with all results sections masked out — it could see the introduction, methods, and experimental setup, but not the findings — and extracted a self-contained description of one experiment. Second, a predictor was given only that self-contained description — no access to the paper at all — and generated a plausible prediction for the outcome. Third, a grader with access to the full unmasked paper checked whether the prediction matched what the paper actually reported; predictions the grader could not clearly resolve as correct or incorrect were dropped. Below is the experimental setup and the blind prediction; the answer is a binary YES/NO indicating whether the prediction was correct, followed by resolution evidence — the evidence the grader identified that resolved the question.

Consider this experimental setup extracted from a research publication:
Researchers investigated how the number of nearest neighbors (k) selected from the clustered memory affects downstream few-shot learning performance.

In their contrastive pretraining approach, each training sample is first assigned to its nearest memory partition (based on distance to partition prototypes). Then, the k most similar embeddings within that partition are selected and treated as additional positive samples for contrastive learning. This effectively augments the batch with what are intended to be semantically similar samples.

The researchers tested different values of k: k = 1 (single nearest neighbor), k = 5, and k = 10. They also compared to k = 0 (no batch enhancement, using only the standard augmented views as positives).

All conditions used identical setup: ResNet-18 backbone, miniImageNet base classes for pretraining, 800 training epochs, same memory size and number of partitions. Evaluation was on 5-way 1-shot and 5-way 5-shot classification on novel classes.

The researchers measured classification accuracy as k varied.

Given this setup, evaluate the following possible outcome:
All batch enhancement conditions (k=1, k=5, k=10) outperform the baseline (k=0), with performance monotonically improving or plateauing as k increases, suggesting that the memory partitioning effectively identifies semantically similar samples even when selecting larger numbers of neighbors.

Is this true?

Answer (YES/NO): NO